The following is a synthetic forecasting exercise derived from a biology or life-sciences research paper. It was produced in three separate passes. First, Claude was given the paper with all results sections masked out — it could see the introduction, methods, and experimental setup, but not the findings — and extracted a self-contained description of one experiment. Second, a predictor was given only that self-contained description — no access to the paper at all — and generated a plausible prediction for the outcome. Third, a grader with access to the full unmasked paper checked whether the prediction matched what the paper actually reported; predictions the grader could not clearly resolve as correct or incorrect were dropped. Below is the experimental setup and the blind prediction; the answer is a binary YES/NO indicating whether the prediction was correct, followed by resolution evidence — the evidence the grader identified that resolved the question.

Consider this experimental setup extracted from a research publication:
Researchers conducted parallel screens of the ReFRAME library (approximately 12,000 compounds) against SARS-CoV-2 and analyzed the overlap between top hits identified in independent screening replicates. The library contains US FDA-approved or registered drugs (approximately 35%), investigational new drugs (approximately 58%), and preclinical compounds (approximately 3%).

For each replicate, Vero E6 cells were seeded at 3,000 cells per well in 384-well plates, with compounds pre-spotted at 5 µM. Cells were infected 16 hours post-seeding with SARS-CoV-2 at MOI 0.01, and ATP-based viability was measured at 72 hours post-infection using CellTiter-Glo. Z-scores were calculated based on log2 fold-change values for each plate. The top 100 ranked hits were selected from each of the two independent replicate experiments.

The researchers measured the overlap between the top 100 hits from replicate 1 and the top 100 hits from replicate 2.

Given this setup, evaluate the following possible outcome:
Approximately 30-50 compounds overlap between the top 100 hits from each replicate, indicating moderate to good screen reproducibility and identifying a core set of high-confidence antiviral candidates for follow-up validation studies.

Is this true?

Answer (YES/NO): NO